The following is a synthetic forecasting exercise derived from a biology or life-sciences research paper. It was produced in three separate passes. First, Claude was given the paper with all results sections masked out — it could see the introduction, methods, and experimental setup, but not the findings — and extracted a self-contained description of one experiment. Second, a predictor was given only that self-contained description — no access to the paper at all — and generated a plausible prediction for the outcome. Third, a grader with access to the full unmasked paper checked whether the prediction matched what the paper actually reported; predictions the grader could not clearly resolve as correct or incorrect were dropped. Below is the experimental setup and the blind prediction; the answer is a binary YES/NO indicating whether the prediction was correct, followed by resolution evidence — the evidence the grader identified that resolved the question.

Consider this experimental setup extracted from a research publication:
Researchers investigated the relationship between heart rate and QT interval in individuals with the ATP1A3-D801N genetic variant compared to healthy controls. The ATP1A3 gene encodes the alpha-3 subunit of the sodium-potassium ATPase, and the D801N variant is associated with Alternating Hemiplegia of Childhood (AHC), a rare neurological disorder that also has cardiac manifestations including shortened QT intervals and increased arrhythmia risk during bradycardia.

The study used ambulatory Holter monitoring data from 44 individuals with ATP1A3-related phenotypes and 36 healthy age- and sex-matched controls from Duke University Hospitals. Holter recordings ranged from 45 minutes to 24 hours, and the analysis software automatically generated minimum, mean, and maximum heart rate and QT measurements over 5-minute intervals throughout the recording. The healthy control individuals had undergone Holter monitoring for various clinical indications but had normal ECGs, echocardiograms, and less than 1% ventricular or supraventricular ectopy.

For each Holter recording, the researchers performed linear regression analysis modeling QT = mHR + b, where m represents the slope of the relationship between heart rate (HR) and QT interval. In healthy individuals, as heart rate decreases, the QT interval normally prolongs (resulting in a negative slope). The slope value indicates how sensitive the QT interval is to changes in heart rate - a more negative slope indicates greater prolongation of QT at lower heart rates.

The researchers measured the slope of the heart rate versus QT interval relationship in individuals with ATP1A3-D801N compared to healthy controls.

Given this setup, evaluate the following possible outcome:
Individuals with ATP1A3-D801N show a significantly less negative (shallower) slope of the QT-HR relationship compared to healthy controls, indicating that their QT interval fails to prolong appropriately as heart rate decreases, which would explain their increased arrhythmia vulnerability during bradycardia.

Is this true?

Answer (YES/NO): YES